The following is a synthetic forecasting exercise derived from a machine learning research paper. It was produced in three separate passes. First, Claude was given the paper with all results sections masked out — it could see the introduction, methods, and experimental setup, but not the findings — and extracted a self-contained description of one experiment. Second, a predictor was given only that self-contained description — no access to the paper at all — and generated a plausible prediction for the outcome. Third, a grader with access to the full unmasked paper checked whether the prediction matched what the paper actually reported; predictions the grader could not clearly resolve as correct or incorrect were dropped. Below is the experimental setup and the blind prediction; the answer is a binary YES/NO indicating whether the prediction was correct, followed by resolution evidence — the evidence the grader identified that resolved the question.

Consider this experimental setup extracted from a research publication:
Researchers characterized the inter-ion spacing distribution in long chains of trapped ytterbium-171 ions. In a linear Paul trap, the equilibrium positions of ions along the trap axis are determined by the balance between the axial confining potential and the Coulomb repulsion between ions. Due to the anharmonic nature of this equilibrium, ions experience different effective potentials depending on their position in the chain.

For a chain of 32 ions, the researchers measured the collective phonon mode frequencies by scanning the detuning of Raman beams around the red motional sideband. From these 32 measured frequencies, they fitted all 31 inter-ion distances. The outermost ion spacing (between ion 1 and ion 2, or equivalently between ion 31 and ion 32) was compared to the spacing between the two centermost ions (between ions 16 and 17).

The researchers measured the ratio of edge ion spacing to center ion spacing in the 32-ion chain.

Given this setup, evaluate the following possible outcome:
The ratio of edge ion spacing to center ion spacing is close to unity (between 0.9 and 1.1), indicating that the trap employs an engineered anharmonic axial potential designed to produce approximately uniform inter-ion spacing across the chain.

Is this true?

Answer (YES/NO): NO